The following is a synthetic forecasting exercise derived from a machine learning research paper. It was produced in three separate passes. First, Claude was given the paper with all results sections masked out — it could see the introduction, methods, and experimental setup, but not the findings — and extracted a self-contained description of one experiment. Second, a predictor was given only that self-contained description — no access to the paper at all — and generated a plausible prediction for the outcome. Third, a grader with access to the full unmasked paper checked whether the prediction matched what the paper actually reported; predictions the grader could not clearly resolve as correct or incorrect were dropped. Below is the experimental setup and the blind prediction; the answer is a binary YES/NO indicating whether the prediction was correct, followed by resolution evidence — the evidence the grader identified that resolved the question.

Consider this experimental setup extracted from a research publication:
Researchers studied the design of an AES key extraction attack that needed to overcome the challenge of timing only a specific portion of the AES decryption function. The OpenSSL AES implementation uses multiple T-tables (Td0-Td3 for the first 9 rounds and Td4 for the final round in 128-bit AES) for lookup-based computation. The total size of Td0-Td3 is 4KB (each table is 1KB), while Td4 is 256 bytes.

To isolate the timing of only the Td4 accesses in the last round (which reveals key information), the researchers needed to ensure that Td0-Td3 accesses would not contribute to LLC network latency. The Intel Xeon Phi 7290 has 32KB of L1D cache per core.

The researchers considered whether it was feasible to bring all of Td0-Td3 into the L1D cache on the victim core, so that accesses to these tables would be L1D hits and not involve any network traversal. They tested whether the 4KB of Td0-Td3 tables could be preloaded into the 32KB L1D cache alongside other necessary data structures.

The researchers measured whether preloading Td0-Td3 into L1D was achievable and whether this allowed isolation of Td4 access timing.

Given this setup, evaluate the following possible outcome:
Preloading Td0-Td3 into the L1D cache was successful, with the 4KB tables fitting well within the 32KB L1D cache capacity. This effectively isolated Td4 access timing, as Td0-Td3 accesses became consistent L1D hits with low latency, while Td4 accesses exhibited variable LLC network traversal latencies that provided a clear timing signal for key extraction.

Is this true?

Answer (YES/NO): YES